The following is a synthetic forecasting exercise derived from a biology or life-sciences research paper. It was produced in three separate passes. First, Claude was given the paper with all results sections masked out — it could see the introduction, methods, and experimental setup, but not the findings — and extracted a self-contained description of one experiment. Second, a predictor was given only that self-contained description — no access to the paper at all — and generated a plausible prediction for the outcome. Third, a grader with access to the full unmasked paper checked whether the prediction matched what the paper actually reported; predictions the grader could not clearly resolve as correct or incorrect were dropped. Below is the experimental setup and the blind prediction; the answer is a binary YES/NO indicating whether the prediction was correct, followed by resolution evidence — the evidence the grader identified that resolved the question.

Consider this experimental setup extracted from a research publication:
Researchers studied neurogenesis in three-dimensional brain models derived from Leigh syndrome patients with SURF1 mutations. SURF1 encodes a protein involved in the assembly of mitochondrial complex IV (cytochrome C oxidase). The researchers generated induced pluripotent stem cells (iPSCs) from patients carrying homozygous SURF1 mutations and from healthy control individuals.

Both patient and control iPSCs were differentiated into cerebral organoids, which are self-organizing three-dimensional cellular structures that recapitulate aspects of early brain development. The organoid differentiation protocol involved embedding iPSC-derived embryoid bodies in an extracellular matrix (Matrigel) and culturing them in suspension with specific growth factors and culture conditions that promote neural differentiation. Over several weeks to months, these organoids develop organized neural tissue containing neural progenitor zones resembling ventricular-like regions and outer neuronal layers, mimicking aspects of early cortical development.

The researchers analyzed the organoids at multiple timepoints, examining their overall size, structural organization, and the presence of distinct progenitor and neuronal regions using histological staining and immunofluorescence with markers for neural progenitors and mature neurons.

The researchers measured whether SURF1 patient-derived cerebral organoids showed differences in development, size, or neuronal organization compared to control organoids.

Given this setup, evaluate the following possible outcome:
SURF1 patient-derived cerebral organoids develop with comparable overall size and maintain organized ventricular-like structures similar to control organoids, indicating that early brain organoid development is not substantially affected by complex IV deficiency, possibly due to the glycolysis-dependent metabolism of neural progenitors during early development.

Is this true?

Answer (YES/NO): NO